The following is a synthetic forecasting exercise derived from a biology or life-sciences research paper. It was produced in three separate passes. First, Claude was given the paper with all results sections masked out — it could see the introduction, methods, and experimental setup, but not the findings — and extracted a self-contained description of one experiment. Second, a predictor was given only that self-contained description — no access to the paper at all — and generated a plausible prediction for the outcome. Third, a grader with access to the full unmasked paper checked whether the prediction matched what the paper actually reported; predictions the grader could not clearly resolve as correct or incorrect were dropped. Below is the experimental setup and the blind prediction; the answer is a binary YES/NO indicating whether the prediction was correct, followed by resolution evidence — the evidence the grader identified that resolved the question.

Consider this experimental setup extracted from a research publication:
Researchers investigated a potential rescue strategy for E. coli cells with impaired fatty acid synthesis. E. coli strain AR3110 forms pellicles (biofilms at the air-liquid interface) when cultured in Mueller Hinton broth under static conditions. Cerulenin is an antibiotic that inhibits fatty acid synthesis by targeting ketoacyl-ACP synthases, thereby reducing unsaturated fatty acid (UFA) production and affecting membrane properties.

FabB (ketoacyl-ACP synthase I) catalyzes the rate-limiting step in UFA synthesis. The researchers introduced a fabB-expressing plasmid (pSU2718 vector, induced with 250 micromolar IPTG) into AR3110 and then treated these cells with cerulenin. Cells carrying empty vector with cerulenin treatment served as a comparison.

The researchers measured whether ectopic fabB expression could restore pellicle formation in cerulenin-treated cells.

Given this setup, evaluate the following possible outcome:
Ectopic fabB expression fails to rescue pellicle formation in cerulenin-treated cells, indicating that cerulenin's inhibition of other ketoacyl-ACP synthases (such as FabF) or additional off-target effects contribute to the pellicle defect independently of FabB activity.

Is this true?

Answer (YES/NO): NO